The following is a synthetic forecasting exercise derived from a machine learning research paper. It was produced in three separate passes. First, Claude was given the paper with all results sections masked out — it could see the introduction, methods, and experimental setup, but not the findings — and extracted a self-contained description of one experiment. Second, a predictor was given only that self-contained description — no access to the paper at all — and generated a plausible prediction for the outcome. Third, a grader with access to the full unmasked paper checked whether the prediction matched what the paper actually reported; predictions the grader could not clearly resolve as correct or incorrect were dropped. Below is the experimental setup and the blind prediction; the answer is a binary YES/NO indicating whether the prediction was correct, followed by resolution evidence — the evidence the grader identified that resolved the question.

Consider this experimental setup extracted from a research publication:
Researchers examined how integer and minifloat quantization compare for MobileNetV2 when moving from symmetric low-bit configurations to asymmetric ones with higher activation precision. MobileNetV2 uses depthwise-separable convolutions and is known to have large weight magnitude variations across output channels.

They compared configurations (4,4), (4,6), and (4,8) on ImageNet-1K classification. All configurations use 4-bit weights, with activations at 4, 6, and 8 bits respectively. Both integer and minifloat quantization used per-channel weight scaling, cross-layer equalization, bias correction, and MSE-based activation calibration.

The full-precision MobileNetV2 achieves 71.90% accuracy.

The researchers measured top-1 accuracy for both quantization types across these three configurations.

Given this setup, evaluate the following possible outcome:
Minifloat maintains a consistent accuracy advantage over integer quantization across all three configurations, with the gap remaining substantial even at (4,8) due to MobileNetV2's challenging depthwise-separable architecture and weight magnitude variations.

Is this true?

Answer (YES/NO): NO